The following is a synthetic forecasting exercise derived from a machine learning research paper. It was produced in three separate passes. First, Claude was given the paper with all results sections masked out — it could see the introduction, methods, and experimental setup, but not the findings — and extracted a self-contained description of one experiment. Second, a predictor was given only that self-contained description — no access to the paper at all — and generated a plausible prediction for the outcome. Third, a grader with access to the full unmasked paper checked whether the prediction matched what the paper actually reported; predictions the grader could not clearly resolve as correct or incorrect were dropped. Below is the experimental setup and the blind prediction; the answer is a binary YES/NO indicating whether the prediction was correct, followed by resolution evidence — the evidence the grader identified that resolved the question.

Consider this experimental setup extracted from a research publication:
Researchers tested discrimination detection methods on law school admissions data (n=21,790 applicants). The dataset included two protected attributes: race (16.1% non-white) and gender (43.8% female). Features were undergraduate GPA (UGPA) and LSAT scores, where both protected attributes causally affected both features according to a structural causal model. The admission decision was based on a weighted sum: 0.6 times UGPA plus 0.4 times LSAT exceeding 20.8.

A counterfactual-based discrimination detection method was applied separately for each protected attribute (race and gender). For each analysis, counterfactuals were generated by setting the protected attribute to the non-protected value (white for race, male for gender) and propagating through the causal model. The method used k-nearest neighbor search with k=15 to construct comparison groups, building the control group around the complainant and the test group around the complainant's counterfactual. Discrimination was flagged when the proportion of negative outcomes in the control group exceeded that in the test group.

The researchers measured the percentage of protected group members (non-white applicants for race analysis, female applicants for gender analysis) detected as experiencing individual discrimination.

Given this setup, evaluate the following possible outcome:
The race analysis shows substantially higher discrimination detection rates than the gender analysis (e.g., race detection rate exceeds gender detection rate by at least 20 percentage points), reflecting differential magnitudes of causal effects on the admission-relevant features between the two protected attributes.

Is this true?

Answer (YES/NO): NO